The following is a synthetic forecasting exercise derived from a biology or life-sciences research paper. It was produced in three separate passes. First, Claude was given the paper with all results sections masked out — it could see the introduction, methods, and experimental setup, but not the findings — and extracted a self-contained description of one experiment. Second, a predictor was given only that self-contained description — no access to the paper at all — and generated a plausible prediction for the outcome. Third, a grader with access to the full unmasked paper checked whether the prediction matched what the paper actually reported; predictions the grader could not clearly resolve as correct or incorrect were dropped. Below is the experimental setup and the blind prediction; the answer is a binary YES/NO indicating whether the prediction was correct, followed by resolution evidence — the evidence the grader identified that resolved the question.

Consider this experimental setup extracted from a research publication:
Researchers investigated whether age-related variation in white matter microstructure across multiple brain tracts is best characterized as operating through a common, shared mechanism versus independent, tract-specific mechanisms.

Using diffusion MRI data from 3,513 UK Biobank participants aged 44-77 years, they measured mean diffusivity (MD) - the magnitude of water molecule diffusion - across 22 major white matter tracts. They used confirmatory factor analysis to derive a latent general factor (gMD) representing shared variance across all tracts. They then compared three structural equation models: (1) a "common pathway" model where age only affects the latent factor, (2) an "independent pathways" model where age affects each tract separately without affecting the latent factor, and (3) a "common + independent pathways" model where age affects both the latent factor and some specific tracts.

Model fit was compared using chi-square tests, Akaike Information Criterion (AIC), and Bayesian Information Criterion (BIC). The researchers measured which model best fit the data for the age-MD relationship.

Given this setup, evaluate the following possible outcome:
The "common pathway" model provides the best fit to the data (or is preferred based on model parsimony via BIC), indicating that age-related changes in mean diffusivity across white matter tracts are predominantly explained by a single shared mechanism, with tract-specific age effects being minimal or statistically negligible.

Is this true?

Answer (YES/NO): NO